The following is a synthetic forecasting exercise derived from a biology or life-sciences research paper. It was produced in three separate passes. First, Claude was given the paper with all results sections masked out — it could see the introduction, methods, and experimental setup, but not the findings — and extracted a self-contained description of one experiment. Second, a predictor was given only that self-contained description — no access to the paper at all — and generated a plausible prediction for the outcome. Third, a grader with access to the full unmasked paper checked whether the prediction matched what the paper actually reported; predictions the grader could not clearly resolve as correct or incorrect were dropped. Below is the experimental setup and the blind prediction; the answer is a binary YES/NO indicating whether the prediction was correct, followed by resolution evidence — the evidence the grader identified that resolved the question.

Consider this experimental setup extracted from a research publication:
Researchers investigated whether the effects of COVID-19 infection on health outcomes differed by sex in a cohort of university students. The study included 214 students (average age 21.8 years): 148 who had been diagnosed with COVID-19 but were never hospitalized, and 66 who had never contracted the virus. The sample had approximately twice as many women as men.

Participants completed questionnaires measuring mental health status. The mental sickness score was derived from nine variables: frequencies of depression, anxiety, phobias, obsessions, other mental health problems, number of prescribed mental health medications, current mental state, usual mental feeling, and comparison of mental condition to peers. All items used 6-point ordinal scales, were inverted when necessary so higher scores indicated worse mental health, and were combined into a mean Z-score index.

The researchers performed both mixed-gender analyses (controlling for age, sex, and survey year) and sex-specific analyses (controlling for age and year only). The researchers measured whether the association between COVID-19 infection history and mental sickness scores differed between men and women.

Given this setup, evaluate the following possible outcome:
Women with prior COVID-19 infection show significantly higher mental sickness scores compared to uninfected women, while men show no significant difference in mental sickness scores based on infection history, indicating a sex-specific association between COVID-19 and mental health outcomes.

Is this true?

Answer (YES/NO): NO